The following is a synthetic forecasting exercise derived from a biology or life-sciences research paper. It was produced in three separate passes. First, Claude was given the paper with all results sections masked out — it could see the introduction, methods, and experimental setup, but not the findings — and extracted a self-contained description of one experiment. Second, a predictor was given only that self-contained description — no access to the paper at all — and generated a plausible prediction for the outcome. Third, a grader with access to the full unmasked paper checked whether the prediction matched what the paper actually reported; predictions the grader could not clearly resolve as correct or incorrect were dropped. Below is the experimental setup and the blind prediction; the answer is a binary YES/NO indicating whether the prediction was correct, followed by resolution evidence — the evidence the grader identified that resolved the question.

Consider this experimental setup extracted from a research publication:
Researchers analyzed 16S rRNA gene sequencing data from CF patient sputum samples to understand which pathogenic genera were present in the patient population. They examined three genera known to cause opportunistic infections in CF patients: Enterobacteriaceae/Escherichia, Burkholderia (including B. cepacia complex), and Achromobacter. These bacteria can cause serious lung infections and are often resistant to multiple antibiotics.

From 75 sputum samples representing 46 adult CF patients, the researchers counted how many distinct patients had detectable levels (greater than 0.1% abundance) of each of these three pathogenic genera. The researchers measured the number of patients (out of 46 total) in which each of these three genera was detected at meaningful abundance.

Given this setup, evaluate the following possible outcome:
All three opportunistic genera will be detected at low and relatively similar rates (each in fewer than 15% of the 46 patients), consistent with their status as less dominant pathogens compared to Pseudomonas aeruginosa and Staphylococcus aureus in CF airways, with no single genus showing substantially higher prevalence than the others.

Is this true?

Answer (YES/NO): YES